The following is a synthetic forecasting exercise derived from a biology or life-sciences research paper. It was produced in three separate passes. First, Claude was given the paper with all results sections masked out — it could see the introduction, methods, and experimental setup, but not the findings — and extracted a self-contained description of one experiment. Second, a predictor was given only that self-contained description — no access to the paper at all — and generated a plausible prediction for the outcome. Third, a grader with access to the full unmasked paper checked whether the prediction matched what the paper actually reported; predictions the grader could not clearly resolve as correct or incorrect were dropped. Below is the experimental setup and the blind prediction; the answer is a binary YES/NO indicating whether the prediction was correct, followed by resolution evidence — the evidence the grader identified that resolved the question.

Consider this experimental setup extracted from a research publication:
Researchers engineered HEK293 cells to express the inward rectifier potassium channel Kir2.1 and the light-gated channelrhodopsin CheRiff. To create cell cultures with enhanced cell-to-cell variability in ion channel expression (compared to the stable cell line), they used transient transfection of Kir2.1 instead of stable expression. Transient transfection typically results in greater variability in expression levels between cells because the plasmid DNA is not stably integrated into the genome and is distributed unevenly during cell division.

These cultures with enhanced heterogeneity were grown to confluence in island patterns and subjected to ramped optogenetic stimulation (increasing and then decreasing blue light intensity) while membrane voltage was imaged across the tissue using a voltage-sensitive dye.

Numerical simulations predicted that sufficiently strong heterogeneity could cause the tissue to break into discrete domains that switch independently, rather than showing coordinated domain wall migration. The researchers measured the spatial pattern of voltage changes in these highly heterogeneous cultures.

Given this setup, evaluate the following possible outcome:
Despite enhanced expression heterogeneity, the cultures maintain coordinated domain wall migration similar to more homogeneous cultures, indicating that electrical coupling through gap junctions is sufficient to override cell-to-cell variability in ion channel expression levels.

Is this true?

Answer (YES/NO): NO